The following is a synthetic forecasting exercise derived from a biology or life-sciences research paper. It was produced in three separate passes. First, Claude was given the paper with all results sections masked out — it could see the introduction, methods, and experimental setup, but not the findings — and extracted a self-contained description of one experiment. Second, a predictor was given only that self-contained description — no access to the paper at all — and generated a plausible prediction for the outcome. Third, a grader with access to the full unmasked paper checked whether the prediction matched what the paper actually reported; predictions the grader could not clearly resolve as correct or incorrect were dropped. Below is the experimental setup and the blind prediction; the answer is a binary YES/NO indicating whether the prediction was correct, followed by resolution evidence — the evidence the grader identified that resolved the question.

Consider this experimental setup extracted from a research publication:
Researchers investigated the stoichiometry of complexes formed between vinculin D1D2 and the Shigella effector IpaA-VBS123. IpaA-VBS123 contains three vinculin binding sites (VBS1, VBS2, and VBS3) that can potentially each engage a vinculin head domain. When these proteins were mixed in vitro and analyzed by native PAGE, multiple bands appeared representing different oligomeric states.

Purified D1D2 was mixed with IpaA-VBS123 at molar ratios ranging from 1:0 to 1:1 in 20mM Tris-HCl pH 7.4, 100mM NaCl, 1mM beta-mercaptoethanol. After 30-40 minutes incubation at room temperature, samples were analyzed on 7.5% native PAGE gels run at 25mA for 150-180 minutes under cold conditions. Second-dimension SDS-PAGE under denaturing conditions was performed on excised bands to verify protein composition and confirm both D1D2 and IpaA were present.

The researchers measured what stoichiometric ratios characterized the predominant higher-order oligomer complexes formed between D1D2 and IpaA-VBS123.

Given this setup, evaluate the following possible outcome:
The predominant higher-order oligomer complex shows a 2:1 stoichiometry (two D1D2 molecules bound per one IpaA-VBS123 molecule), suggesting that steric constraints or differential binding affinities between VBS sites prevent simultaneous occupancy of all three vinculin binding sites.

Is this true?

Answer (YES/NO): NO